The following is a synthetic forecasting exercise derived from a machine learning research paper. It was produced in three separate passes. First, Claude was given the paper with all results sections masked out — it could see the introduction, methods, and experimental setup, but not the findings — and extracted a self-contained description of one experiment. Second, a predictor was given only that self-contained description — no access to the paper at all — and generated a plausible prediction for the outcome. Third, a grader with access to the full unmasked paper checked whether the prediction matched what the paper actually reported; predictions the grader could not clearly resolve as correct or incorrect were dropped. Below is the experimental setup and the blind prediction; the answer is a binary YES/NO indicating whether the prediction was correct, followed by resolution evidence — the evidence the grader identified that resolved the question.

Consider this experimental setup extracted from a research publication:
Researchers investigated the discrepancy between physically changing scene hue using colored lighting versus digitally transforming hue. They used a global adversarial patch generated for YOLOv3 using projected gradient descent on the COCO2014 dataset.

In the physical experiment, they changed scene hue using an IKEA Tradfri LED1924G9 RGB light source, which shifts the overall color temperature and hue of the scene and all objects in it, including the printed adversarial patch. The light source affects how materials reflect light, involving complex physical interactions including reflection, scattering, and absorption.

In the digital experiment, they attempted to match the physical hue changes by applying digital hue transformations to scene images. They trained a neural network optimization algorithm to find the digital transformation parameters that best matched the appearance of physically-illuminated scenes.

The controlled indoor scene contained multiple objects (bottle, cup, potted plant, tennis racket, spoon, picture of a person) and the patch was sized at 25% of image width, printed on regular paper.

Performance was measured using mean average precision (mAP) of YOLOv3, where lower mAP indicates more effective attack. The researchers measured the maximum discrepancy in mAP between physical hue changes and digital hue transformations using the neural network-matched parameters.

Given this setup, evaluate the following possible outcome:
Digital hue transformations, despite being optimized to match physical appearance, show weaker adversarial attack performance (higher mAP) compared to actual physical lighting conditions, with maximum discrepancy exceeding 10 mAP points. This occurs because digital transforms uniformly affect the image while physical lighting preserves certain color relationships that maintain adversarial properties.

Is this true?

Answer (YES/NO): NO